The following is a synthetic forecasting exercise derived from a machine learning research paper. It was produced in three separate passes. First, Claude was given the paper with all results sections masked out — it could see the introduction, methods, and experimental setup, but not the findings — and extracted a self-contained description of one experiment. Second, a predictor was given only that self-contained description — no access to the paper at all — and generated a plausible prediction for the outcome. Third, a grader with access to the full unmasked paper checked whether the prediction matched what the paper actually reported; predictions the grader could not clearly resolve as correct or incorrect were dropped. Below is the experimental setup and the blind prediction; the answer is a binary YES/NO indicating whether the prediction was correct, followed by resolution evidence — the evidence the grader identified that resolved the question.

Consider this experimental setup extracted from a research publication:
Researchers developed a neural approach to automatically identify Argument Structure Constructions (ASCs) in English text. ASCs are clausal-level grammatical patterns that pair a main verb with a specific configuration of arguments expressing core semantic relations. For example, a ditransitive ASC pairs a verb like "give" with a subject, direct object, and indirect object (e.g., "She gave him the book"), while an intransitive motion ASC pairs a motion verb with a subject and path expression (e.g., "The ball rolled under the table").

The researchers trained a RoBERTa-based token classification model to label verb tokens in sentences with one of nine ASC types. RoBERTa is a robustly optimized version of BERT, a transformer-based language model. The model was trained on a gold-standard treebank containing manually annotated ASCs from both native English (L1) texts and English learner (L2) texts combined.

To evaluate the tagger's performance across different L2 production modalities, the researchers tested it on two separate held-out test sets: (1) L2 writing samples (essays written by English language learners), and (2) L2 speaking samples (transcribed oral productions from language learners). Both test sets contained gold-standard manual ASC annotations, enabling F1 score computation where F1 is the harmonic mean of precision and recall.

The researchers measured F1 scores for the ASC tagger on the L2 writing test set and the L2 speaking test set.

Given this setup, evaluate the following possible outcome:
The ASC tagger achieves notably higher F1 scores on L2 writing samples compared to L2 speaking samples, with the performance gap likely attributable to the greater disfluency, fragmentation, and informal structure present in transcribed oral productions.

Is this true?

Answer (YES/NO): NO